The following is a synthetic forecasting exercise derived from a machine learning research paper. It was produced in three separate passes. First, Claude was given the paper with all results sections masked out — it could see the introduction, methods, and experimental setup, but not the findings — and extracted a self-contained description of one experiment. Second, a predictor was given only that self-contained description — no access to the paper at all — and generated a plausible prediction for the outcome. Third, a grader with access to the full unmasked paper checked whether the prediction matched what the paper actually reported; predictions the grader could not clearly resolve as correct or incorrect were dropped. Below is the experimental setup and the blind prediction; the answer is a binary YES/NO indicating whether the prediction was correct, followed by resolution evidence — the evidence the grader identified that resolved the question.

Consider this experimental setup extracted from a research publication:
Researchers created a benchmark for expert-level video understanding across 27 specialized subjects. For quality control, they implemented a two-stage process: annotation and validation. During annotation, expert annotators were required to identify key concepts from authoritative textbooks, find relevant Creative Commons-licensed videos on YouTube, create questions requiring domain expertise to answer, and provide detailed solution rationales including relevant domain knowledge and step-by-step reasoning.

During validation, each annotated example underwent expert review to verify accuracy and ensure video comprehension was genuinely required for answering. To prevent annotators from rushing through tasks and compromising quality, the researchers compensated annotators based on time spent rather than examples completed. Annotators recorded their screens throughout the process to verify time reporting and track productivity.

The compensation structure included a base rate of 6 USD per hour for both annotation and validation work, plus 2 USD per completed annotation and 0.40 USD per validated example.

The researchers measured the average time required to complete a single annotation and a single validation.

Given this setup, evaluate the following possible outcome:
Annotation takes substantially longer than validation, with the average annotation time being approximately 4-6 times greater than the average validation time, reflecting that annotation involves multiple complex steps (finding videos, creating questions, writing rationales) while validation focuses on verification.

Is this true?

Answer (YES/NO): YES